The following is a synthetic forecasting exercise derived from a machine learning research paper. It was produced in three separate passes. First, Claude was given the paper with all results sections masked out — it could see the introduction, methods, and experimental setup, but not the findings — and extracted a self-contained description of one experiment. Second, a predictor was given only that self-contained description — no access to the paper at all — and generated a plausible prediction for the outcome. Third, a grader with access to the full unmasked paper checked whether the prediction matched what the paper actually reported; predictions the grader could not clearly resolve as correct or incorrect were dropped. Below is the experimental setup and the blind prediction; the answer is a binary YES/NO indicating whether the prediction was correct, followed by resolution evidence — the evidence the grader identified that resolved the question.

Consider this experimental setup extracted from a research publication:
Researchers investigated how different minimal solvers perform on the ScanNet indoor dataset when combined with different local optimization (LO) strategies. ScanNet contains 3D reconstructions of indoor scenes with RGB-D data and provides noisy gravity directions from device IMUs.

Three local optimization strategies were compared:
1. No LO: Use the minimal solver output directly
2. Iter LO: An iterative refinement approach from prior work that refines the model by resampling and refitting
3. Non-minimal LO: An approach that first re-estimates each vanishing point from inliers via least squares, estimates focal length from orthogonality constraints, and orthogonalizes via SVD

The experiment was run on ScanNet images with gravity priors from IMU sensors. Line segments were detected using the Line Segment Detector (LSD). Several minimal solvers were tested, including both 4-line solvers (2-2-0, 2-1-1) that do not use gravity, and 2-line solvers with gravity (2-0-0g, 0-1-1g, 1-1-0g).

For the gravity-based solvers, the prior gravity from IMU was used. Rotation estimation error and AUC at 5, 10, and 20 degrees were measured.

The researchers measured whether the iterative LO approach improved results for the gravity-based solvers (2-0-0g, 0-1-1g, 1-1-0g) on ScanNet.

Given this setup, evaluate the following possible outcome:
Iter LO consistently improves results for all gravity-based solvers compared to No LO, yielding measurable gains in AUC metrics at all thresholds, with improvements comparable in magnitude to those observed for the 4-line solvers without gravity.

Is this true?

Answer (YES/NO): NO